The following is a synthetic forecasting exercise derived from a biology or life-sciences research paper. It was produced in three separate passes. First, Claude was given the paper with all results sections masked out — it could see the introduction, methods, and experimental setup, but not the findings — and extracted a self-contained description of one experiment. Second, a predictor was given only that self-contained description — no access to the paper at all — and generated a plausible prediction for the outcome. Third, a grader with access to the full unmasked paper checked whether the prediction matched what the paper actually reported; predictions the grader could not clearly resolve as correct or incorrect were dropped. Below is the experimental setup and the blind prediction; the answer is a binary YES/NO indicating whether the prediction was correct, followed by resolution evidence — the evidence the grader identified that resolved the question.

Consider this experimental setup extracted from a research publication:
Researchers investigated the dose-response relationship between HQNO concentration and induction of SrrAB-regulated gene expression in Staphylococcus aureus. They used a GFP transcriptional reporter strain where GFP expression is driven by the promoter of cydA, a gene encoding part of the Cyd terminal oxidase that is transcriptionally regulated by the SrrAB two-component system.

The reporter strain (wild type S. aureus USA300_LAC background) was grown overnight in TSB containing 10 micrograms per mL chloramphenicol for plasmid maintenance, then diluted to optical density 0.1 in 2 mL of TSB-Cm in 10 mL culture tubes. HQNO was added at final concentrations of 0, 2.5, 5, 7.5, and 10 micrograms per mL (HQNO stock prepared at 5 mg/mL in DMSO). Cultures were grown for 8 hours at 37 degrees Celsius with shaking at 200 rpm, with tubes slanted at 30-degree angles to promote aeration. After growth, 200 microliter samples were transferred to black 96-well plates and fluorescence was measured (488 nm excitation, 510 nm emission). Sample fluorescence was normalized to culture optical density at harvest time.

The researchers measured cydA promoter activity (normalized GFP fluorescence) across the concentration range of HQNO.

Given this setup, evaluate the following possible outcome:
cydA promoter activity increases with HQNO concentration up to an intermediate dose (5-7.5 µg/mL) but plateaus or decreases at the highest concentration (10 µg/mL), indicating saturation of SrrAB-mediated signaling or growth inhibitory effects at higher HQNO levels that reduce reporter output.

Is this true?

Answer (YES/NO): YES